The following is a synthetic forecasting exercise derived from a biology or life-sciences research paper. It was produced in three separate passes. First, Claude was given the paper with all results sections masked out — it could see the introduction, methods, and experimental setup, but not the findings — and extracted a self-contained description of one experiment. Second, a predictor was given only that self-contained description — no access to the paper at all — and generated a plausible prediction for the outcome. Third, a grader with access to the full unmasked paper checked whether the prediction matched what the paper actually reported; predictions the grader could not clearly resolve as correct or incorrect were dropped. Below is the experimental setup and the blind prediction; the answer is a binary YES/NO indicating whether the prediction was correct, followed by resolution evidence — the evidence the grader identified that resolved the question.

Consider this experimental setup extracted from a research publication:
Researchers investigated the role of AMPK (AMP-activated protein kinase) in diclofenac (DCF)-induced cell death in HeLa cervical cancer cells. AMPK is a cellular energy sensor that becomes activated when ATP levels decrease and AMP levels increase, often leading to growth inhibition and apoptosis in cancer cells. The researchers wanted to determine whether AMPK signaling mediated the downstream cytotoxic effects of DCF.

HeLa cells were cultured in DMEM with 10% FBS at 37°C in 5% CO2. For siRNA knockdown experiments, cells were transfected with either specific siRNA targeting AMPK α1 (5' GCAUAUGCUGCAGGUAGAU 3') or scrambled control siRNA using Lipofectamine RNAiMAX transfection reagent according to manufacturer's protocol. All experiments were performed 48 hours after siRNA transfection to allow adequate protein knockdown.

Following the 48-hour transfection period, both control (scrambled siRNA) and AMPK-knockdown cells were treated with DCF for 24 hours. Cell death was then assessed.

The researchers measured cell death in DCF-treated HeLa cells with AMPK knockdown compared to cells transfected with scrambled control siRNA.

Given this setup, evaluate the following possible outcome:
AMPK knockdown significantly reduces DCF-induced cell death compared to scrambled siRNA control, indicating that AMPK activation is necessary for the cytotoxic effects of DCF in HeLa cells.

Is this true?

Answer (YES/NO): YES